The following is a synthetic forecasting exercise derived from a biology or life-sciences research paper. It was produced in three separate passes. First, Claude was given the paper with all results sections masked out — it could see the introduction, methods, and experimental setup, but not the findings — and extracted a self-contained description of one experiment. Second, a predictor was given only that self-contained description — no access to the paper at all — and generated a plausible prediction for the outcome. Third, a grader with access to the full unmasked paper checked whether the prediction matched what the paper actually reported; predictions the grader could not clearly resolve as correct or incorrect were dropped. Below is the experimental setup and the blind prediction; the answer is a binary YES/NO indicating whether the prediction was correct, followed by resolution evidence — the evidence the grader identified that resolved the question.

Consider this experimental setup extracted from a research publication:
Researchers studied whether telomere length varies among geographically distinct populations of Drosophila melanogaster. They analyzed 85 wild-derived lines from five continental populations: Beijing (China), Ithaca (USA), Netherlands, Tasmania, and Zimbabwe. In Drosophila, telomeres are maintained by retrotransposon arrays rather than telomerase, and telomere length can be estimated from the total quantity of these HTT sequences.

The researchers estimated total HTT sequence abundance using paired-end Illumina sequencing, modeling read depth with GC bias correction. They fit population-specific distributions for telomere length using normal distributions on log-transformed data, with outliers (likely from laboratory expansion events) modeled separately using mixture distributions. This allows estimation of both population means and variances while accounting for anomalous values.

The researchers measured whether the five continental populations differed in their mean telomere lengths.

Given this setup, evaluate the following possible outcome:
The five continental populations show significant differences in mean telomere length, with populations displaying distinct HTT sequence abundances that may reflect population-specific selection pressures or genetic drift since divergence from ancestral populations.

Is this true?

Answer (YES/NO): NO